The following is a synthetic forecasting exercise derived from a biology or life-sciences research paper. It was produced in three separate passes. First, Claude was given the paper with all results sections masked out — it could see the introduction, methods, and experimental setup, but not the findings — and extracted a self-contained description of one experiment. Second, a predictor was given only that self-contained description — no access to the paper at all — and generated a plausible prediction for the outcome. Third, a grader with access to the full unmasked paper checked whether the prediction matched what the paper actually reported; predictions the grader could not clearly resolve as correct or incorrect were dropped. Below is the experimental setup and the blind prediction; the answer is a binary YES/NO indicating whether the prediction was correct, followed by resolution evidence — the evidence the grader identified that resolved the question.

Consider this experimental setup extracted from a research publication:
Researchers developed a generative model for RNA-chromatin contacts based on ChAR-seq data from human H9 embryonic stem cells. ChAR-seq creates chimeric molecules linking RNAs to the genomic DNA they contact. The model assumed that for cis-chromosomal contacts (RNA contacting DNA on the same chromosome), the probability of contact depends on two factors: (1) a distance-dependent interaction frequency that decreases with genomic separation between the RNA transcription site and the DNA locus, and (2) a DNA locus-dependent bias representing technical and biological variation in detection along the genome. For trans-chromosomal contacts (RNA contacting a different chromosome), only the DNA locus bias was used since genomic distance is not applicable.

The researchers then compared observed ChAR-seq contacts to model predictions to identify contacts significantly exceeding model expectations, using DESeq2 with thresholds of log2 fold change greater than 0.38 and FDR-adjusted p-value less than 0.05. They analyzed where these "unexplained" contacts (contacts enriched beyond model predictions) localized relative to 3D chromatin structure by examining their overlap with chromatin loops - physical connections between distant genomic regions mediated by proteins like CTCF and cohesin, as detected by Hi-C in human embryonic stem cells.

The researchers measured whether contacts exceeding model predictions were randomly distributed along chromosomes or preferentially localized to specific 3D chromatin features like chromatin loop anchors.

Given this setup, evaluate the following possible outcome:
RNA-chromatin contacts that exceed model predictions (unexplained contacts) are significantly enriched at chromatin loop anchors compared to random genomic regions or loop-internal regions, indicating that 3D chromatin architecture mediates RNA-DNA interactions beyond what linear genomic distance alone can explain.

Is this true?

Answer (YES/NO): NO